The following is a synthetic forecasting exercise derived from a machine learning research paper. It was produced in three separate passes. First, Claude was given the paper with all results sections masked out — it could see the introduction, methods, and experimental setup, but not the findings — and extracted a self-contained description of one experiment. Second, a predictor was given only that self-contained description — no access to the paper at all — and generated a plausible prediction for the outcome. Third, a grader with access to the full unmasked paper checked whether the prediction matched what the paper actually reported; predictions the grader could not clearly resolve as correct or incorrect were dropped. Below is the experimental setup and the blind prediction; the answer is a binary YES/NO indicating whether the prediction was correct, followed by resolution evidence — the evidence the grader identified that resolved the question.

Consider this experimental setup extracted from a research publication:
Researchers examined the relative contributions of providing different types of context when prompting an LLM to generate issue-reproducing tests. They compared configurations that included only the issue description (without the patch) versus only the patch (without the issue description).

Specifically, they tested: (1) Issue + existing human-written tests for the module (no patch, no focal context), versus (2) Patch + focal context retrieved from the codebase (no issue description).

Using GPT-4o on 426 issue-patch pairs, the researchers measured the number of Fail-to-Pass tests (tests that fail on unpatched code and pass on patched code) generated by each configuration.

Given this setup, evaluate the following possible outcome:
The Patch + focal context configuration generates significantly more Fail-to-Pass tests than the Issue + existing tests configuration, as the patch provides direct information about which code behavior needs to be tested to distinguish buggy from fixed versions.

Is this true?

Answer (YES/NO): NO